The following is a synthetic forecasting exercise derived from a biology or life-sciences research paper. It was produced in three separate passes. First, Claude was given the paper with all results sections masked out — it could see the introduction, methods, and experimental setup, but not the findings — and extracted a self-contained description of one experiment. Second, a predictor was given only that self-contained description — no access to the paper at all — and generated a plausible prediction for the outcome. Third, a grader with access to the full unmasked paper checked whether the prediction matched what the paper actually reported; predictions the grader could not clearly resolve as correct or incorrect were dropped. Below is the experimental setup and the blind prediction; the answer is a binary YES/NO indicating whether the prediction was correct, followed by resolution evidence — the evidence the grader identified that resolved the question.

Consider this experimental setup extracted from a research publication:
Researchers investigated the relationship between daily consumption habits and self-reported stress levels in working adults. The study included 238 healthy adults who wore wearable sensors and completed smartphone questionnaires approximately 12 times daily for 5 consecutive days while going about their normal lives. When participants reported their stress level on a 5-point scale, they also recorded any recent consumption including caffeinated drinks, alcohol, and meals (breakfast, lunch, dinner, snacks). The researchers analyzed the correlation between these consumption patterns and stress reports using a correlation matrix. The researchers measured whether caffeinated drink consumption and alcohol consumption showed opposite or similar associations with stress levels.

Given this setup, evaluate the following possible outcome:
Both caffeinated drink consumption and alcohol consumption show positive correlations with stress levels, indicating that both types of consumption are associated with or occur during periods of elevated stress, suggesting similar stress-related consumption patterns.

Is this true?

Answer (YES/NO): NO